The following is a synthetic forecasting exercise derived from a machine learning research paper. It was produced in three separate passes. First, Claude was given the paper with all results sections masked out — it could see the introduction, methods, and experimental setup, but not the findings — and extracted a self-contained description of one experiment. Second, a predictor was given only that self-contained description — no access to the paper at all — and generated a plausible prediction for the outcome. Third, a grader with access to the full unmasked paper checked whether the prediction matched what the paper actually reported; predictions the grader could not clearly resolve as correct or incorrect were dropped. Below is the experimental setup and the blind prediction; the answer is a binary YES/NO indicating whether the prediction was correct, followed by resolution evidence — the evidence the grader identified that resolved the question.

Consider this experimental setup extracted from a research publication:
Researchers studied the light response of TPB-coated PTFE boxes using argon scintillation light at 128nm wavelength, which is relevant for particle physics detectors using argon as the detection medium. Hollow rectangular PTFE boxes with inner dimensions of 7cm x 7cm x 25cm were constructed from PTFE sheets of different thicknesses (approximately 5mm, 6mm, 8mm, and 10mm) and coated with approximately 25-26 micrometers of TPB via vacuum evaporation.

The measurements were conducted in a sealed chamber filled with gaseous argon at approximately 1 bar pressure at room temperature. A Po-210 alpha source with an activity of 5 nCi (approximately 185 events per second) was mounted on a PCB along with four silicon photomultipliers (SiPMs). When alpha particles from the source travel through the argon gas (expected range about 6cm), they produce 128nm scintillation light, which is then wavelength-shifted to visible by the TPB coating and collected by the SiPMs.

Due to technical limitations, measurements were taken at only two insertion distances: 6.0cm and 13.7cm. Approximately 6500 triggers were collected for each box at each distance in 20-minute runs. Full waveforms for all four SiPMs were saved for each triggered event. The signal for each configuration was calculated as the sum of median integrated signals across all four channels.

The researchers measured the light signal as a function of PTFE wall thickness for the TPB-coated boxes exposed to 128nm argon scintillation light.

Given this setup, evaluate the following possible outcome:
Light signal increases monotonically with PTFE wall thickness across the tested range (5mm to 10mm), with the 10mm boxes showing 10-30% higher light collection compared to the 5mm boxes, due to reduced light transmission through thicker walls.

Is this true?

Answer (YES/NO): NO